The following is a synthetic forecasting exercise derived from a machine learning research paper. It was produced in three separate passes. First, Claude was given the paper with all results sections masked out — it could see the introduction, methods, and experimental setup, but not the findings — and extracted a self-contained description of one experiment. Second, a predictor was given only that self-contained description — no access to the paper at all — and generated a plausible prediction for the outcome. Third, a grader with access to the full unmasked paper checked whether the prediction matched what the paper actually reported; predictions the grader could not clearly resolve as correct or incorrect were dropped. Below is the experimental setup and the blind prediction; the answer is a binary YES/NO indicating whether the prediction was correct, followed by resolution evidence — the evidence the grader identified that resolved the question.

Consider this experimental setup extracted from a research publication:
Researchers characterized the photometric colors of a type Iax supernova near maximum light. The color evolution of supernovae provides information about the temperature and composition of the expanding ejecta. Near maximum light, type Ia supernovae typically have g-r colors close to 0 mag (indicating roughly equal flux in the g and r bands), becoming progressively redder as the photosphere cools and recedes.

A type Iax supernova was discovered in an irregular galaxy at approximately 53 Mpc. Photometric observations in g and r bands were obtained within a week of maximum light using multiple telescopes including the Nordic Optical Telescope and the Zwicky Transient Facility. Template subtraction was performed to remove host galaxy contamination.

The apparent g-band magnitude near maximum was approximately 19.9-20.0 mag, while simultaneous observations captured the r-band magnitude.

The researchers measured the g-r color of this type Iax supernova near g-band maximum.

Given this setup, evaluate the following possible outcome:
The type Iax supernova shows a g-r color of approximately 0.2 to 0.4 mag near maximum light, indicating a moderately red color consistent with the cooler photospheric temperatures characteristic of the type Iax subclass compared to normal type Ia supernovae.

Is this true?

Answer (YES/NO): NO